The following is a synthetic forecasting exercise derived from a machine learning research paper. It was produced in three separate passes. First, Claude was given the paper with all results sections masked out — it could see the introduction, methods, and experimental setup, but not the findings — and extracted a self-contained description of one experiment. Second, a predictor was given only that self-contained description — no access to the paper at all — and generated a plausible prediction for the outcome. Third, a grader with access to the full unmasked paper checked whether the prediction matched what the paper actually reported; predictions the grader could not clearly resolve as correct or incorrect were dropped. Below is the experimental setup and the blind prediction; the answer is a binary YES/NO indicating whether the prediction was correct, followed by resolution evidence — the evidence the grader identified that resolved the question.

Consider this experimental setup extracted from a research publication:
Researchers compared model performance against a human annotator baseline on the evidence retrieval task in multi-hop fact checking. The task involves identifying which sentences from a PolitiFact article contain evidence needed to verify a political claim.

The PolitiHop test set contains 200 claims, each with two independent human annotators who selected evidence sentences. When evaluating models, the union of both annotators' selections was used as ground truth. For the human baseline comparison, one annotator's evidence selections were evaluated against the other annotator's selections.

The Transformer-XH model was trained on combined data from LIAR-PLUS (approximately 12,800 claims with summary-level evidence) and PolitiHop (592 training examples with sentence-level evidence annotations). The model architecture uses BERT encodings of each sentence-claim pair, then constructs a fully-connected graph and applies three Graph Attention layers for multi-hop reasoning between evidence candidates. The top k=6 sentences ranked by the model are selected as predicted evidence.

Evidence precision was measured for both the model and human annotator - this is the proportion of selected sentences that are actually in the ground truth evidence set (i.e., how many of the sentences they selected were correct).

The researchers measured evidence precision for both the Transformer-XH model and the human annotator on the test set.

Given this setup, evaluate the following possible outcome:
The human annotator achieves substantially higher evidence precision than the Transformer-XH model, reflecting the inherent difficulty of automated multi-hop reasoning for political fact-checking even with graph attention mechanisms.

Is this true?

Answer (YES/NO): NO